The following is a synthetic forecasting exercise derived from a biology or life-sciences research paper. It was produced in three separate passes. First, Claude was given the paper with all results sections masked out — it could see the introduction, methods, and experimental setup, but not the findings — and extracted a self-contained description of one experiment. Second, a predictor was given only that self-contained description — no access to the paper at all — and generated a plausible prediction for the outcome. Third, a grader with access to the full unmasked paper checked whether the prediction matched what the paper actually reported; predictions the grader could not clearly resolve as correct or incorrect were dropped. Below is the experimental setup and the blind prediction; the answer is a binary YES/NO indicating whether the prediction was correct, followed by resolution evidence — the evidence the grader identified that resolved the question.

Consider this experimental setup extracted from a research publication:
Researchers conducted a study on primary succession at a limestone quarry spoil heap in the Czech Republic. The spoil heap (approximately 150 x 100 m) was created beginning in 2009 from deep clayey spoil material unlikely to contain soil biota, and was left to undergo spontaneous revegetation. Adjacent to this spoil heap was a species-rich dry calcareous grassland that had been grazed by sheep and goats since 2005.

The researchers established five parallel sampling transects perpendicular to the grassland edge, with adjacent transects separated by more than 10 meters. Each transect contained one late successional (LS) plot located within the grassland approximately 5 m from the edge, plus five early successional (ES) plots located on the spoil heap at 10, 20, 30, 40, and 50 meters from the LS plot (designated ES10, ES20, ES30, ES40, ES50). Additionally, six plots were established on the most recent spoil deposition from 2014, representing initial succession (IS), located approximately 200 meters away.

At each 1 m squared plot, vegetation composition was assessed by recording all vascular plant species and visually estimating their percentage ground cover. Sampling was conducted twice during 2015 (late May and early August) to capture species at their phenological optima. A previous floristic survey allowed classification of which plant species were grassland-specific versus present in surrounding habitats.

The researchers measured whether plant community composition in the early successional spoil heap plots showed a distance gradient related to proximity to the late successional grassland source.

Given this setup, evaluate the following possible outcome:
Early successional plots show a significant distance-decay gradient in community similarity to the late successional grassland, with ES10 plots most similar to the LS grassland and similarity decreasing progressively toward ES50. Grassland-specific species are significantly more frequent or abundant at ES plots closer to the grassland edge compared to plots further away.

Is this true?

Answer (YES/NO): YES